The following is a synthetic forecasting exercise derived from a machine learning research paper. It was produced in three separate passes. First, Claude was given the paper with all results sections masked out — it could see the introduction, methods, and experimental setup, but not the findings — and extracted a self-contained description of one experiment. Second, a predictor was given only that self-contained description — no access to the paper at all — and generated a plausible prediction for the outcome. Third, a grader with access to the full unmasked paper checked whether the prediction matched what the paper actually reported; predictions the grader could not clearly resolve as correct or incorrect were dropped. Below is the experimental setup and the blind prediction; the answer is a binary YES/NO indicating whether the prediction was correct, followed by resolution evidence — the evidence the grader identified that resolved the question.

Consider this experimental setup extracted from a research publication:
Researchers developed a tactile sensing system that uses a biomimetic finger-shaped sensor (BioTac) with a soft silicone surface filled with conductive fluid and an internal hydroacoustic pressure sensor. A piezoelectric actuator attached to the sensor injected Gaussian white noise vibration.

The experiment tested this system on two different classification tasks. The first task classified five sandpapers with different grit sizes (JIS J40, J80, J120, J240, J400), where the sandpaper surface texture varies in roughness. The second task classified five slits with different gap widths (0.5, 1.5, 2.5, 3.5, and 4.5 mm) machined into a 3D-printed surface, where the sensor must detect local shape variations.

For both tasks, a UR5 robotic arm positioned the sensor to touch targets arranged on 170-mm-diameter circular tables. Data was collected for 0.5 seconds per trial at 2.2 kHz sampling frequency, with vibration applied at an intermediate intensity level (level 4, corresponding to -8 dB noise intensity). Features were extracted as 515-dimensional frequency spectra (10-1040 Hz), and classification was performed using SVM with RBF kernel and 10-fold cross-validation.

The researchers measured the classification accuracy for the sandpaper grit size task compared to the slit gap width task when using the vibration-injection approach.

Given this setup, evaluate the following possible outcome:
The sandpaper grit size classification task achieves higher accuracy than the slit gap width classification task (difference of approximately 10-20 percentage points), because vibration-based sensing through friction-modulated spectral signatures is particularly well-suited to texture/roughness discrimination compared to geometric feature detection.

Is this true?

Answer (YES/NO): NO